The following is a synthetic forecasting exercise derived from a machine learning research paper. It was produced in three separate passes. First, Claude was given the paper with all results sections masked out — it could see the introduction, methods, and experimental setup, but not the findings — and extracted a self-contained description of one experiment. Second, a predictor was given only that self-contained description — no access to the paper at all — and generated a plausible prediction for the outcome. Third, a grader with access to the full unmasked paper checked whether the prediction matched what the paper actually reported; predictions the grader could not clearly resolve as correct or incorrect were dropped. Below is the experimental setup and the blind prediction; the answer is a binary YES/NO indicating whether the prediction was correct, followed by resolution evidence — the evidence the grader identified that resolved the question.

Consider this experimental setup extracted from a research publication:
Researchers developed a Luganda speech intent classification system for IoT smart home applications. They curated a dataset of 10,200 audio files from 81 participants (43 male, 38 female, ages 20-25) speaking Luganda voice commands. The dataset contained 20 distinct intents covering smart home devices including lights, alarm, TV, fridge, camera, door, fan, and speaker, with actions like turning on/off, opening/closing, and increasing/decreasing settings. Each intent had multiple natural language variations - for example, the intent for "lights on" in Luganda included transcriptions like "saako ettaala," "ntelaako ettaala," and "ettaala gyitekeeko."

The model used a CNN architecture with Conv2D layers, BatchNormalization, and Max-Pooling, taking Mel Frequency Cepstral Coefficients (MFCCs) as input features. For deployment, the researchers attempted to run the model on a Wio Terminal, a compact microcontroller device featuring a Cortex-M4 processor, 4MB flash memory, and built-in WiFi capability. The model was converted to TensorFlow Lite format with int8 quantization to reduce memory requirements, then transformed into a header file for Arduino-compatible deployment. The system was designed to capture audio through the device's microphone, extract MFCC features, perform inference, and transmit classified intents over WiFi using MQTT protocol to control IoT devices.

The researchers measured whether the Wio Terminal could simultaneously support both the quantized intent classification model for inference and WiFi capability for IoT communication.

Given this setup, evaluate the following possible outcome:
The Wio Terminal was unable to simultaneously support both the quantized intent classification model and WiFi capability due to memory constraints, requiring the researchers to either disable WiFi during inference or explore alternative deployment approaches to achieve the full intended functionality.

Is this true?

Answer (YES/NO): NO